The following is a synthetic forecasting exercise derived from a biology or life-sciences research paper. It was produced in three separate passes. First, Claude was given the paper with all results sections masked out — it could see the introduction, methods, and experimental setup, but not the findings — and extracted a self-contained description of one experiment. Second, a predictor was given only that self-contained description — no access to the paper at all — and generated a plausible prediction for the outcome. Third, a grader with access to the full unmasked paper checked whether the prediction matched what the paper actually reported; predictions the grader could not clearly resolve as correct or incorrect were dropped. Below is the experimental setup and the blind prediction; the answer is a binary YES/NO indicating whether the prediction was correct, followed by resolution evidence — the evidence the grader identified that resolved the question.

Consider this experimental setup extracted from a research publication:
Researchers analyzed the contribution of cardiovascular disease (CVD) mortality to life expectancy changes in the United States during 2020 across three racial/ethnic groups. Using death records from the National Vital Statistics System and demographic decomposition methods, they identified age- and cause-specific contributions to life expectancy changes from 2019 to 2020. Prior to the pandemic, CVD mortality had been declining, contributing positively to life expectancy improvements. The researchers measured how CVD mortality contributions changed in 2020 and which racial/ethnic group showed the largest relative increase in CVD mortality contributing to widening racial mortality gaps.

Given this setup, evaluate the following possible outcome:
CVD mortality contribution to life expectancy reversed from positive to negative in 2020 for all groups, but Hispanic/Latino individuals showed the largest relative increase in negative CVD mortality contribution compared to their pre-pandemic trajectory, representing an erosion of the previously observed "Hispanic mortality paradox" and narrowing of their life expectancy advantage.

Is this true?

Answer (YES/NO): NO